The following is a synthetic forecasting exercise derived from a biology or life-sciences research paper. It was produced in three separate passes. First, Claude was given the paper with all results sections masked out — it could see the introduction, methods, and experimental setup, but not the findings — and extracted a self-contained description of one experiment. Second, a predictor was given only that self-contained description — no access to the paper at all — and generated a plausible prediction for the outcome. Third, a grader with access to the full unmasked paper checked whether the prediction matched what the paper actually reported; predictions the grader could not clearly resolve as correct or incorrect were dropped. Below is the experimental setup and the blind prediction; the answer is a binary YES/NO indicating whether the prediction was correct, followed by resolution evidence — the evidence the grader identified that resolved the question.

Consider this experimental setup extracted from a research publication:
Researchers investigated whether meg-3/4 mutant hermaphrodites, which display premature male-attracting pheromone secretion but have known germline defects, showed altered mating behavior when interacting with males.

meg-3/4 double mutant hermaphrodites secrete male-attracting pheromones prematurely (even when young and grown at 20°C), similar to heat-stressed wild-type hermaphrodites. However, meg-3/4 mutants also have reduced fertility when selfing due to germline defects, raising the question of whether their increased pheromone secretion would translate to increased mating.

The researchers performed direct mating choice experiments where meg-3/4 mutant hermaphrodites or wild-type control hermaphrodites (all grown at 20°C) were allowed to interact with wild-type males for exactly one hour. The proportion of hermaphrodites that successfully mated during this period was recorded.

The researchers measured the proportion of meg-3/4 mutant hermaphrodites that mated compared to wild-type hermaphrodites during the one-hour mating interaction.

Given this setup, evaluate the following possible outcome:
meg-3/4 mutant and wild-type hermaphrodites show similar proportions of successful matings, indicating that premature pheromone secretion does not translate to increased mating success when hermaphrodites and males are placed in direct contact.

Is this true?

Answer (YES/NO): NO